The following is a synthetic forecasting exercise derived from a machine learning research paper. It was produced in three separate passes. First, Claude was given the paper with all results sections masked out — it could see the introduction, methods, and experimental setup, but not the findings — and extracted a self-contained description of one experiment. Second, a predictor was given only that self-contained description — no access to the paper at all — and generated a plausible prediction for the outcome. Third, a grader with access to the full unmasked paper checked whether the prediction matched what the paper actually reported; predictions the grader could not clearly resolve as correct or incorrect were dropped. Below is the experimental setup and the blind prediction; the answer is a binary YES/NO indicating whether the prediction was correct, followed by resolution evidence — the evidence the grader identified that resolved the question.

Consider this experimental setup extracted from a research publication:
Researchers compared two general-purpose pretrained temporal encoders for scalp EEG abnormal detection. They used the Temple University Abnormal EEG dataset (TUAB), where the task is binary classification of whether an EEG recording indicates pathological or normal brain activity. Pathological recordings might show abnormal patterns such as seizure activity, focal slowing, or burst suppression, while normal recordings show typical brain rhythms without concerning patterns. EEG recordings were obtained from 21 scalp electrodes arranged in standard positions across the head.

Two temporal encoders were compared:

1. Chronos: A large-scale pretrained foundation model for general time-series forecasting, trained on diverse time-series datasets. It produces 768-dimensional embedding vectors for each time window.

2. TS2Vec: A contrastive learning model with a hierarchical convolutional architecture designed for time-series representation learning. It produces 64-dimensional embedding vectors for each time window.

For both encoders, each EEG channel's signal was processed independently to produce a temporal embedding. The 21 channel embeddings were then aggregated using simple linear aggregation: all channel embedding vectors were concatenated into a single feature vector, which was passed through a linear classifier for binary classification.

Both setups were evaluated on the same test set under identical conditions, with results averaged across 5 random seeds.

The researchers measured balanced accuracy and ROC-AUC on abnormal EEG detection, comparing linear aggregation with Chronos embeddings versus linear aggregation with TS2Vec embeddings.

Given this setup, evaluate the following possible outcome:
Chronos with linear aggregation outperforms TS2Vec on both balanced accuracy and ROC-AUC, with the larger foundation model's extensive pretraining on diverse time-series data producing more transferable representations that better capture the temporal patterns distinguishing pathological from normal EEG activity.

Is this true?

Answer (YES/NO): YES